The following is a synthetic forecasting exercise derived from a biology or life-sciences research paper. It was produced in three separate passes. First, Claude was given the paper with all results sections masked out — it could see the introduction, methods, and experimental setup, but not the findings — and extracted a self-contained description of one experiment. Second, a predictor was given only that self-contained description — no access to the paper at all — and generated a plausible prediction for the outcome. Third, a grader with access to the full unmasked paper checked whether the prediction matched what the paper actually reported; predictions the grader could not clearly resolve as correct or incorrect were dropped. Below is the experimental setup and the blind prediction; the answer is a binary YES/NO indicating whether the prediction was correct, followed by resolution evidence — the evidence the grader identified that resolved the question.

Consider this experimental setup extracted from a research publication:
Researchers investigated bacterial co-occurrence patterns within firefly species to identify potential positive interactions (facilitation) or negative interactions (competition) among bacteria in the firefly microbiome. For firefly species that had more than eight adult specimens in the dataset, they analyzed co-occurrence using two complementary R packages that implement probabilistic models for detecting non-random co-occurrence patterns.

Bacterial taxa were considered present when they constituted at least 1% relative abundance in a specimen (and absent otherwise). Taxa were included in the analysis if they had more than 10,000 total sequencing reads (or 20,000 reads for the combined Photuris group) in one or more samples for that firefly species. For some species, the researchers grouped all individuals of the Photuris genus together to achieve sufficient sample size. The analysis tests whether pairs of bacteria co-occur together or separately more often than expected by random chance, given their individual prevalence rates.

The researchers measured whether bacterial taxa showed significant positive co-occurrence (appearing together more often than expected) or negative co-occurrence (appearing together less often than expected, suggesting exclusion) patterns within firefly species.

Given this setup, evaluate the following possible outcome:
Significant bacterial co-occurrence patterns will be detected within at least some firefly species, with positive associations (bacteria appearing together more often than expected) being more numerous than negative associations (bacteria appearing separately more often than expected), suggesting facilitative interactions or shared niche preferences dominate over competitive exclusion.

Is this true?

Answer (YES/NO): NO